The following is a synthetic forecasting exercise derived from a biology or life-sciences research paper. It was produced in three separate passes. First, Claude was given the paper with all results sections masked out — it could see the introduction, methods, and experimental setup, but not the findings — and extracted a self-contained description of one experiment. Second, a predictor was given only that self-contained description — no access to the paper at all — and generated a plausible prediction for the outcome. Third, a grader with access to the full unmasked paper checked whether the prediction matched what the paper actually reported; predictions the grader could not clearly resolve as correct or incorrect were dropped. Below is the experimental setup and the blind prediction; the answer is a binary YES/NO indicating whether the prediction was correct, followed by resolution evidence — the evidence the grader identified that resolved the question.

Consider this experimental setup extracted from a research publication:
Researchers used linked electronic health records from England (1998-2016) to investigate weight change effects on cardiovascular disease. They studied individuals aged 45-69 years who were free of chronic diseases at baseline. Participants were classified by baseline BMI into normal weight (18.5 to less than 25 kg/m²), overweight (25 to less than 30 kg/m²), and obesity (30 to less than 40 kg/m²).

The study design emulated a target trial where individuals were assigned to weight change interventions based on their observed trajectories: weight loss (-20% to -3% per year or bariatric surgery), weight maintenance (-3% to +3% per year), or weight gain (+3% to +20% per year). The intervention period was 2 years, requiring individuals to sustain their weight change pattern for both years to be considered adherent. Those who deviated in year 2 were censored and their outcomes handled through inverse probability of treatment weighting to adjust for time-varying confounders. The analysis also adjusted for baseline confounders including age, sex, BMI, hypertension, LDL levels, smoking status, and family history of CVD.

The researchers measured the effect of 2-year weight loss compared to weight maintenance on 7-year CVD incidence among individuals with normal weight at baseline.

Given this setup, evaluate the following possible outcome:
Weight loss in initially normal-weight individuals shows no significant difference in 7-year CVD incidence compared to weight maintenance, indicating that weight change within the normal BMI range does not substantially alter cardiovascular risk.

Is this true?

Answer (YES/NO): NO